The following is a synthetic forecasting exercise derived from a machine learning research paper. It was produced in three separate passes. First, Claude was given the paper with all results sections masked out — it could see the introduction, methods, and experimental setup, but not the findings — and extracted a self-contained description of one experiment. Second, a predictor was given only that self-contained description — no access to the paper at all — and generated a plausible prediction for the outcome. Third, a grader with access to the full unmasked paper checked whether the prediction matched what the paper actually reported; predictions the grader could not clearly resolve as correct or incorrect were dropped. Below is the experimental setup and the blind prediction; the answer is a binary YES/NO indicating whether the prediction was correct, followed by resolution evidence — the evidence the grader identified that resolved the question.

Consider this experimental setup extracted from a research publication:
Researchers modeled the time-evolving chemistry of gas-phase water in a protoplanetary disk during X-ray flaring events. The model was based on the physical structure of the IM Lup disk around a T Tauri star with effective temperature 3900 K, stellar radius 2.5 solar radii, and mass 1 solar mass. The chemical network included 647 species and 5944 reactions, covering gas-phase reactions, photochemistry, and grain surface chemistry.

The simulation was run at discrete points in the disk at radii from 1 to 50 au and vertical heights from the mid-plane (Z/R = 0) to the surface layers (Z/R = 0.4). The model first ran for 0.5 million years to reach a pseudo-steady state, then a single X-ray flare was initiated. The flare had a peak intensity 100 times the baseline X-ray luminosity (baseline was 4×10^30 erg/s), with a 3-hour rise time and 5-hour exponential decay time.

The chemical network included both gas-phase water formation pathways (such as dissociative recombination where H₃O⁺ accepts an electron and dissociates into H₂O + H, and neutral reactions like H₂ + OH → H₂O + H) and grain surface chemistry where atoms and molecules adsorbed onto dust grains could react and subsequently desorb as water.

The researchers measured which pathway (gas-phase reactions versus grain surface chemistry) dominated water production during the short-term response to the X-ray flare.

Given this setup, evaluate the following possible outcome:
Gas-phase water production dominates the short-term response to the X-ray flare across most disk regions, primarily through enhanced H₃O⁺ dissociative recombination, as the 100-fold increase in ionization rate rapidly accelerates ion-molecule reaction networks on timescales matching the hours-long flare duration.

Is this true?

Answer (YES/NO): YES